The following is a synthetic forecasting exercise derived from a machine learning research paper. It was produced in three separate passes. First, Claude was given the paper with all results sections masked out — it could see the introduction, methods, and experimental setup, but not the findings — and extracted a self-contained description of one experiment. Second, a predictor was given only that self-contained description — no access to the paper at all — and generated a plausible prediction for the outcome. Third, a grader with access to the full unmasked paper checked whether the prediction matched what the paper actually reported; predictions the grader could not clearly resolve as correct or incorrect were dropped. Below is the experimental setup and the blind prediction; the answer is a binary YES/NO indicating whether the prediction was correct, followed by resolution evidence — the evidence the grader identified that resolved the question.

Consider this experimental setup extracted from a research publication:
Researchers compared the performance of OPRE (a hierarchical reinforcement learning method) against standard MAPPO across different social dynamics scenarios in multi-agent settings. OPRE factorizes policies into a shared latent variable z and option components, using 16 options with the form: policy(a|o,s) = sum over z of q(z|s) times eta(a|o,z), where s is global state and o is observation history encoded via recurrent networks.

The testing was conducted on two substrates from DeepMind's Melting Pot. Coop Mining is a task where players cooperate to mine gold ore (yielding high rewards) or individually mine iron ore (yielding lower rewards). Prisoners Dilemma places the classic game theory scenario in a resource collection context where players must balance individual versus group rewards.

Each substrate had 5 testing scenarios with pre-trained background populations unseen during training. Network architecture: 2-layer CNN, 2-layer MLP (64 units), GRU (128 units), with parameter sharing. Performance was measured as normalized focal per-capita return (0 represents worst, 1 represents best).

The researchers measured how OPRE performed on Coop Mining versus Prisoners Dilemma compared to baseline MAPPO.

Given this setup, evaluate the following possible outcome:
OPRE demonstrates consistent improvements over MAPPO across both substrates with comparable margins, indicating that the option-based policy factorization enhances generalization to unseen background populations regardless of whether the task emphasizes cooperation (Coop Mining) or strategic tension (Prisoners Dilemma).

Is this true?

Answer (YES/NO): NO